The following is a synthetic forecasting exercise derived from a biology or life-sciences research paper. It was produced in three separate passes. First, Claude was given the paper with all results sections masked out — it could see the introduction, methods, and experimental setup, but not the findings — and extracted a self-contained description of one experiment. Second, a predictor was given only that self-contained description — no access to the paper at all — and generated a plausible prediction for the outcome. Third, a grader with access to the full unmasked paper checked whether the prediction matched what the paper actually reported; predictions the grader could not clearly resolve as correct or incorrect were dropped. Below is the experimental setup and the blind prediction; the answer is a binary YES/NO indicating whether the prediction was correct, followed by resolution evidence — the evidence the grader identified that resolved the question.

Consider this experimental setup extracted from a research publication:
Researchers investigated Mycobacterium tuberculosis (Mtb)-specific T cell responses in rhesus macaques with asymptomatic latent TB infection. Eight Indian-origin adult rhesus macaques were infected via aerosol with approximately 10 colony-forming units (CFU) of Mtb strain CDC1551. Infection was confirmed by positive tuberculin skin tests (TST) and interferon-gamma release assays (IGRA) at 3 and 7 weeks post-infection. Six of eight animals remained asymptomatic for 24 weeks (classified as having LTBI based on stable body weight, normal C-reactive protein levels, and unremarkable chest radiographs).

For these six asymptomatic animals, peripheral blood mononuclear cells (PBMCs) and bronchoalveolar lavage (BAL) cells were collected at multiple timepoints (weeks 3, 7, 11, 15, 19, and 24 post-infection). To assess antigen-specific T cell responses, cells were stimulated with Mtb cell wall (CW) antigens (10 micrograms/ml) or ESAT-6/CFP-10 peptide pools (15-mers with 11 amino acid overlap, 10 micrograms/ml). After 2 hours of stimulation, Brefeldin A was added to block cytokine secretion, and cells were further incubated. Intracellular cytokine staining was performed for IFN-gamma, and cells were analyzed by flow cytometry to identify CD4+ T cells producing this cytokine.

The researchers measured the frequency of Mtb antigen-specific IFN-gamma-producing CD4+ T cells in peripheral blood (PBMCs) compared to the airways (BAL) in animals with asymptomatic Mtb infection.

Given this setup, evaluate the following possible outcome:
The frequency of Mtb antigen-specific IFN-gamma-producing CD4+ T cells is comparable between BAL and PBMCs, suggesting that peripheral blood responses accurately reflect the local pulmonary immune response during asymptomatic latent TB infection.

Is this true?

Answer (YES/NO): NO